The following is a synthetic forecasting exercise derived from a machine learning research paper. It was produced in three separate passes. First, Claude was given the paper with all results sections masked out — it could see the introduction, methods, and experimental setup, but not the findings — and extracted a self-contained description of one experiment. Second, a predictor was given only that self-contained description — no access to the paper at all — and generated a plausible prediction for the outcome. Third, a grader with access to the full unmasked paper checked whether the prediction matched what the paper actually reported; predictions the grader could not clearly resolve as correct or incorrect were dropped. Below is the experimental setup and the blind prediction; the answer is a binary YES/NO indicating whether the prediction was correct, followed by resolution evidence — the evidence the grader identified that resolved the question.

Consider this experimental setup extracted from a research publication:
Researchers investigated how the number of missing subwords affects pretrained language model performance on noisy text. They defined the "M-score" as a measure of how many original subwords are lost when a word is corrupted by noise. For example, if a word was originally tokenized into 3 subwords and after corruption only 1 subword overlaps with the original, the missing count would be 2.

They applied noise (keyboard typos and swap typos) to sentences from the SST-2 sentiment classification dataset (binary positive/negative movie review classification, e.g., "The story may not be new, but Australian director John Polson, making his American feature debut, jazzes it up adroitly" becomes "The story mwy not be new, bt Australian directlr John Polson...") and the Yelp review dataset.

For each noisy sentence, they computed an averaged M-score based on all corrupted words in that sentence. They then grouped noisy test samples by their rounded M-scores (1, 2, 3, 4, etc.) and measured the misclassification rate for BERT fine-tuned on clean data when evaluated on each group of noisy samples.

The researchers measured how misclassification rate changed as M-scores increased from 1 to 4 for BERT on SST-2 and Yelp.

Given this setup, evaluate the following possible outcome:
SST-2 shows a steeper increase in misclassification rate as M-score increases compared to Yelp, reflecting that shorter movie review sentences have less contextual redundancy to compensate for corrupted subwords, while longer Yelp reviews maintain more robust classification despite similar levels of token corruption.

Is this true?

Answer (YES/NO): NO